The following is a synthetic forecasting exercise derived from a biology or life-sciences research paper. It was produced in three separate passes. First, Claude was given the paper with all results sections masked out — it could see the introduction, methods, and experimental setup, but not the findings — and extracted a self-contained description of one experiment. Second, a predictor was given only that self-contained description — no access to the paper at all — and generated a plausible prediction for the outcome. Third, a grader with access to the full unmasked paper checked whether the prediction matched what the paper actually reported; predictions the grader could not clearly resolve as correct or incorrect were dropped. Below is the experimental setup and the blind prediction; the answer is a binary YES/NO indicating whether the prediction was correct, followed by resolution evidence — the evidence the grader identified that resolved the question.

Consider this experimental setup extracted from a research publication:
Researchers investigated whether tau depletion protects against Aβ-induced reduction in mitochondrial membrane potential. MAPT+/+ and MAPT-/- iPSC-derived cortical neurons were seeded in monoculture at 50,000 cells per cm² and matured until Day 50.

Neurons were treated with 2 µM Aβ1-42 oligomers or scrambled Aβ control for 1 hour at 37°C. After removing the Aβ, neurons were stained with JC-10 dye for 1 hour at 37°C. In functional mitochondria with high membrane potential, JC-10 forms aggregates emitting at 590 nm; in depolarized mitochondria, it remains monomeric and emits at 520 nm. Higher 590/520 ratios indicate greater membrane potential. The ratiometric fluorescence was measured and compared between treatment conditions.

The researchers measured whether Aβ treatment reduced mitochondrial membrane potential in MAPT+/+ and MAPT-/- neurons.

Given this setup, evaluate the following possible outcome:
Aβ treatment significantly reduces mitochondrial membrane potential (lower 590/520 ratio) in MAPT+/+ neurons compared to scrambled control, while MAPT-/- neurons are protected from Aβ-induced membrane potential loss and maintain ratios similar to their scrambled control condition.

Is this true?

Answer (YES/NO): NO